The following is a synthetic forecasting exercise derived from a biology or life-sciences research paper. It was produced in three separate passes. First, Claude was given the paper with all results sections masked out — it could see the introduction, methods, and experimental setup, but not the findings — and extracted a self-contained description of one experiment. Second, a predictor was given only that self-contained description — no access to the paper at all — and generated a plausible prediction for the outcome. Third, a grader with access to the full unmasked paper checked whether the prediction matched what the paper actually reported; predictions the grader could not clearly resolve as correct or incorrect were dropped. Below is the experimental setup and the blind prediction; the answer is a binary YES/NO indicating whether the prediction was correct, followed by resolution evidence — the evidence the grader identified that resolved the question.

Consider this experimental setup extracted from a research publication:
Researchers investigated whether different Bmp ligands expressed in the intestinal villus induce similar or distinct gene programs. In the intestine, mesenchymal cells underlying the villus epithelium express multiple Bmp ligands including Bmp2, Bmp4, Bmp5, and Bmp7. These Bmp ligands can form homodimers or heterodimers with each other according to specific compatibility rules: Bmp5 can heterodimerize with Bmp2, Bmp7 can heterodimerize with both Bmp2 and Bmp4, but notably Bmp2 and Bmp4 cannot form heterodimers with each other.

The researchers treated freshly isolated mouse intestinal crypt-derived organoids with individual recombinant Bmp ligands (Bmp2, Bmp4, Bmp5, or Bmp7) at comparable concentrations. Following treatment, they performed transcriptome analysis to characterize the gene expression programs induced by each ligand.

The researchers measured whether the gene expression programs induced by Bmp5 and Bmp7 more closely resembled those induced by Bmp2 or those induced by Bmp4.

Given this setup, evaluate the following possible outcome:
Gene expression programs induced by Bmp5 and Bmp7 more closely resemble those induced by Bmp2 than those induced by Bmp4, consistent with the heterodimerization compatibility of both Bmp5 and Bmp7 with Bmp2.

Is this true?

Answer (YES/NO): YES